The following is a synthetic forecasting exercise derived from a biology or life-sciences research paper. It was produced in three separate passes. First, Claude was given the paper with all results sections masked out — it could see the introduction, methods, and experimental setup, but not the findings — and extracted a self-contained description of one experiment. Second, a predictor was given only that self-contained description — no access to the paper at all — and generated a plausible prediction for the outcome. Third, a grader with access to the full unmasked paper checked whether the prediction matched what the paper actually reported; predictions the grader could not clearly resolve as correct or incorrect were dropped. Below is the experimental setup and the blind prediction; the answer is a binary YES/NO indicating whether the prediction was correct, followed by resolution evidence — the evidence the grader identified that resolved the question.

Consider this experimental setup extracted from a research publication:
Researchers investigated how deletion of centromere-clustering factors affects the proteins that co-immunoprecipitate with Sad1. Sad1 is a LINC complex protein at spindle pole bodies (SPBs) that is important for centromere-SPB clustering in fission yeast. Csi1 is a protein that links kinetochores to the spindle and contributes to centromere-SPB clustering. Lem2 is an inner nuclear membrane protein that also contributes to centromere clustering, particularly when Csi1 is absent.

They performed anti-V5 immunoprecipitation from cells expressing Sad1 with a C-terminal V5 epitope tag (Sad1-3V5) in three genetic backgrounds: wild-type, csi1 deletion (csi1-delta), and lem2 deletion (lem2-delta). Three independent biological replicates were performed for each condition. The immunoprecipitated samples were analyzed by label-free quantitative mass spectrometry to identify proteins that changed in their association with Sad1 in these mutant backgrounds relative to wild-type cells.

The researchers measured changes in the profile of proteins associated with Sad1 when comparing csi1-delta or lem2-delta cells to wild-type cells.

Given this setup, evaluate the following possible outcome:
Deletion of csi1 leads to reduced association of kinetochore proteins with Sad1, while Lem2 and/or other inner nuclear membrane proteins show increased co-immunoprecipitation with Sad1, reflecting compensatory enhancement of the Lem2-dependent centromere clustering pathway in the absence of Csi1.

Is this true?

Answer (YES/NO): NO